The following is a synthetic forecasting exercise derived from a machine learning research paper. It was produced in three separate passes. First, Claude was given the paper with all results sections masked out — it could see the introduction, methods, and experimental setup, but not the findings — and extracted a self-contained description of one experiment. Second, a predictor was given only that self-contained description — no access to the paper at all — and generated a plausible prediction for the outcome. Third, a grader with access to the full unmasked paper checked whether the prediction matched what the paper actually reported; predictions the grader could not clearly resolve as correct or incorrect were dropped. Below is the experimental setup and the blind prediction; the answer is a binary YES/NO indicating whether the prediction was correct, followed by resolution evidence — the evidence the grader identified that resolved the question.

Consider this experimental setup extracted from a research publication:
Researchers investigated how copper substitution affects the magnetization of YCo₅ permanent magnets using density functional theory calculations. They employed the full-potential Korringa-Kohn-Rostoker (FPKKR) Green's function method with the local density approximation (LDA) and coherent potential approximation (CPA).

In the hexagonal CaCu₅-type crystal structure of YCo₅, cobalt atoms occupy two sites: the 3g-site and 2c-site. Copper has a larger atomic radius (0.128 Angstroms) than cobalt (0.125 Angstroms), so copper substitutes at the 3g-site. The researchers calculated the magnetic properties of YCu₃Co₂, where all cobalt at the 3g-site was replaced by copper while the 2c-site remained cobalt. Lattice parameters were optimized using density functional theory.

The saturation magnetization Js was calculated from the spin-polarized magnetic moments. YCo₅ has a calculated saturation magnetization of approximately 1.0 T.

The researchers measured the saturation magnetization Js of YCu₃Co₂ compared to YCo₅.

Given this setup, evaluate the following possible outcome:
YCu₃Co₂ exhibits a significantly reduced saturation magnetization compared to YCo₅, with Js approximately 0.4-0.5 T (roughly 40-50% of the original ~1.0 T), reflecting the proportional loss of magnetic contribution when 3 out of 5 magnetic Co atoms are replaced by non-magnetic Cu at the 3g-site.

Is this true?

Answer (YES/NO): NO